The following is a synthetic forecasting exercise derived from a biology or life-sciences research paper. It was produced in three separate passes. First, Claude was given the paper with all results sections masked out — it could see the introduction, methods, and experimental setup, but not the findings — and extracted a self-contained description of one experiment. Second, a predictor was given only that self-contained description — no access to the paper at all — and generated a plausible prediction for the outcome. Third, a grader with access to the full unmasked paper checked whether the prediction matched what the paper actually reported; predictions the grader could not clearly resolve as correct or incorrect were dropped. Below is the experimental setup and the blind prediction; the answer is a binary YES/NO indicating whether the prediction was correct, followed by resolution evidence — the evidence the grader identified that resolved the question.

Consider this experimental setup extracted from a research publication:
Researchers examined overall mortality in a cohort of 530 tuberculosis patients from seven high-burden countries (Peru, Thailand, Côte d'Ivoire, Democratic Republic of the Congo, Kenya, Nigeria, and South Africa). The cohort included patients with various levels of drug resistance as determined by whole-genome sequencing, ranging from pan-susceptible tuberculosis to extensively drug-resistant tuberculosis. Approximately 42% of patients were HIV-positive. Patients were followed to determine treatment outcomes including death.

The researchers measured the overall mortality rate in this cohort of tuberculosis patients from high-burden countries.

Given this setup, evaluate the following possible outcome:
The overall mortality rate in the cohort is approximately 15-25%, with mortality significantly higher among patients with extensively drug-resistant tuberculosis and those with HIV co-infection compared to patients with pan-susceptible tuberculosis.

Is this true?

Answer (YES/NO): NO